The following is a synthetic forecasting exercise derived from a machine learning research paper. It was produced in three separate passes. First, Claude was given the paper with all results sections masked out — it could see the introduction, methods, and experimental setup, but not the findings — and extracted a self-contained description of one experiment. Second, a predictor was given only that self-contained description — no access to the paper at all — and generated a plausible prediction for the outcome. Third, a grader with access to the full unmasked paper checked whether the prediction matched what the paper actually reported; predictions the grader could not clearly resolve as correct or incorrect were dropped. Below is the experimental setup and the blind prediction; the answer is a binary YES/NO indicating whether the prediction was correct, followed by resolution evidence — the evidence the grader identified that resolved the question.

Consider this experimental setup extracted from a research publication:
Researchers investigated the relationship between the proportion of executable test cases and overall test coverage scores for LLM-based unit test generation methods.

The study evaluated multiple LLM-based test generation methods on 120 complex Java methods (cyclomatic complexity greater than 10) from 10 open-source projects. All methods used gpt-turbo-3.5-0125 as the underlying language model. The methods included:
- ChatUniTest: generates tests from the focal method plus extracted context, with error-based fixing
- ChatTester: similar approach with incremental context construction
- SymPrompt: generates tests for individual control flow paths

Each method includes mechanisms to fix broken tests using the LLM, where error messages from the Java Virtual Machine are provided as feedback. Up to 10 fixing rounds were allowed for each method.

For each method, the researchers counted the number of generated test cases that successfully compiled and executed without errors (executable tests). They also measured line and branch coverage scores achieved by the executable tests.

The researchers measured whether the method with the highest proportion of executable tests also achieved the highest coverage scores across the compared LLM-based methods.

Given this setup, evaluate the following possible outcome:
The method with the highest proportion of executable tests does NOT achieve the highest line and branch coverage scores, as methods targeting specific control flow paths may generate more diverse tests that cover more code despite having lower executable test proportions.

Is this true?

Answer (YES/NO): NO